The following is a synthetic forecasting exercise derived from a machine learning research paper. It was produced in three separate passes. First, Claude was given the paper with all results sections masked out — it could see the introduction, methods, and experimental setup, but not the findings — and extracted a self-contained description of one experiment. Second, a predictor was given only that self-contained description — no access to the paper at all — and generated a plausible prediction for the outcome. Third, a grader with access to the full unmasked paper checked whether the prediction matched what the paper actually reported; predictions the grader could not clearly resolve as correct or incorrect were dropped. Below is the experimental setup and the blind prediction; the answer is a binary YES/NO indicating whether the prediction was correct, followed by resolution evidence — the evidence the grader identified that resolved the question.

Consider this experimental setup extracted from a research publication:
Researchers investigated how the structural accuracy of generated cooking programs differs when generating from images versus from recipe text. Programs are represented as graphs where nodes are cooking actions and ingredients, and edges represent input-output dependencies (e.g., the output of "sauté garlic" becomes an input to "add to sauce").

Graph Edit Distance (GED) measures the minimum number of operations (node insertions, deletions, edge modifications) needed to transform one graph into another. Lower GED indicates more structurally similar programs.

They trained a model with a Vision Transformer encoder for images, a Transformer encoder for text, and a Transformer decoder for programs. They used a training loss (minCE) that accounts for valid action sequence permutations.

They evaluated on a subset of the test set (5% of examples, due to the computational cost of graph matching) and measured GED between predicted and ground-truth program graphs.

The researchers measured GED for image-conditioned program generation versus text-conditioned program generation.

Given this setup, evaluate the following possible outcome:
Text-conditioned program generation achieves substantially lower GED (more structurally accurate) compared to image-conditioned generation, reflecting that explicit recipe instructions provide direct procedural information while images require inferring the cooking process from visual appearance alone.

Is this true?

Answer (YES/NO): YES